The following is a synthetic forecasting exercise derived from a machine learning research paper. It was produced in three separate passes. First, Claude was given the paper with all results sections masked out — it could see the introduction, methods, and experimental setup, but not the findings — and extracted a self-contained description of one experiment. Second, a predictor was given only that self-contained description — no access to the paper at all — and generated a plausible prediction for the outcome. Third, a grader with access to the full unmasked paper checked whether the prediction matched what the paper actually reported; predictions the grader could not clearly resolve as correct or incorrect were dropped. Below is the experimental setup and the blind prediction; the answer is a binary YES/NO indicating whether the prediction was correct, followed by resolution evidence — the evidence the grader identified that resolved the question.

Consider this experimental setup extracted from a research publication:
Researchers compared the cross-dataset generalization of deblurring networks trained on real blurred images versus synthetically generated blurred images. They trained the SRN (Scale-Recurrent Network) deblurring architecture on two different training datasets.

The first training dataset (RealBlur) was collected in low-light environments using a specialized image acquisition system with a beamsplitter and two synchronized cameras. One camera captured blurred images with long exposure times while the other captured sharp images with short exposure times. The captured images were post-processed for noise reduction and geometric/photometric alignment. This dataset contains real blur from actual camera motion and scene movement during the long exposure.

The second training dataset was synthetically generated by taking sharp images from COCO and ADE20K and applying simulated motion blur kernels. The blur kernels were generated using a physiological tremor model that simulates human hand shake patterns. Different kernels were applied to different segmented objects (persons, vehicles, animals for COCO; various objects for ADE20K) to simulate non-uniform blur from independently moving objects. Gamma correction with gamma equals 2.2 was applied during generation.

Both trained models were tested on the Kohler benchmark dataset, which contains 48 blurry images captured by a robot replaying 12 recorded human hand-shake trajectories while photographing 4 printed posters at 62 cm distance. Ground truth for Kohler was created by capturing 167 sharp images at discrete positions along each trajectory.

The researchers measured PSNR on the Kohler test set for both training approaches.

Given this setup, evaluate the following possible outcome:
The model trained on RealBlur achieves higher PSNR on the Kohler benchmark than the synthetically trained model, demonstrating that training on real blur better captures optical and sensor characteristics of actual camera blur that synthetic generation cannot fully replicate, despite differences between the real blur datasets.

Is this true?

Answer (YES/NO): NO